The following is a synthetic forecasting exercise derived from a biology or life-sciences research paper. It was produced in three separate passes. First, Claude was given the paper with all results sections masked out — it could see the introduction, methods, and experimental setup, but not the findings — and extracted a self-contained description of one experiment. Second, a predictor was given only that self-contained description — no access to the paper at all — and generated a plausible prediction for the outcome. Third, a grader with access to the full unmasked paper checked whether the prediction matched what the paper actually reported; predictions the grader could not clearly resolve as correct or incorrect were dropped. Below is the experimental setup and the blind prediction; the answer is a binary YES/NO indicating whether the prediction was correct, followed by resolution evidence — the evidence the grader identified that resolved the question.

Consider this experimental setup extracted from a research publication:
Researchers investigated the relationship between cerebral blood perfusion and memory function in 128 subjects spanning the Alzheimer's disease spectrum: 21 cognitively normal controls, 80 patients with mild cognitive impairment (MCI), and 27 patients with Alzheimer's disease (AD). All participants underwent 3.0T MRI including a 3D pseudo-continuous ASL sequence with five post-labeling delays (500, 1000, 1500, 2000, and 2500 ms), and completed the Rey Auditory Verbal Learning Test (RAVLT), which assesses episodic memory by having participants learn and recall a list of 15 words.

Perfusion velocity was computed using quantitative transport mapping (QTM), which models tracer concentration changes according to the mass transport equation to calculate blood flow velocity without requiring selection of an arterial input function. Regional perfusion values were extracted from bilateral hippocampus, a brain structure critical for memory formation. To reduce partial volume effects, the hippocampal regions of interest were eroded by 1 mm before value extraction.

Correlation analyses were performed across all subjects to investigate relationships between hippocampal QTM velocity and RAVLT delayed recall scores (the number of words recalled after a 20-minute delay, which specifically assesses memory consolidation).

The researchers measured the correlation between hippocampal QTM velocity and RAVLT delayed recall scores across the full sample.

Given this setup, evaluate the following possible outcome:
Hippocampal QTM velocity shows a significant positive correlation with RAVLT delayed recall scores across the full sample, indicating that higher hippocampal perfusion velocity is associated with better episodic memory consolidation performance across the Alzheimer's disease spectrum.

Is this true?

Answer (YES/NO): YES